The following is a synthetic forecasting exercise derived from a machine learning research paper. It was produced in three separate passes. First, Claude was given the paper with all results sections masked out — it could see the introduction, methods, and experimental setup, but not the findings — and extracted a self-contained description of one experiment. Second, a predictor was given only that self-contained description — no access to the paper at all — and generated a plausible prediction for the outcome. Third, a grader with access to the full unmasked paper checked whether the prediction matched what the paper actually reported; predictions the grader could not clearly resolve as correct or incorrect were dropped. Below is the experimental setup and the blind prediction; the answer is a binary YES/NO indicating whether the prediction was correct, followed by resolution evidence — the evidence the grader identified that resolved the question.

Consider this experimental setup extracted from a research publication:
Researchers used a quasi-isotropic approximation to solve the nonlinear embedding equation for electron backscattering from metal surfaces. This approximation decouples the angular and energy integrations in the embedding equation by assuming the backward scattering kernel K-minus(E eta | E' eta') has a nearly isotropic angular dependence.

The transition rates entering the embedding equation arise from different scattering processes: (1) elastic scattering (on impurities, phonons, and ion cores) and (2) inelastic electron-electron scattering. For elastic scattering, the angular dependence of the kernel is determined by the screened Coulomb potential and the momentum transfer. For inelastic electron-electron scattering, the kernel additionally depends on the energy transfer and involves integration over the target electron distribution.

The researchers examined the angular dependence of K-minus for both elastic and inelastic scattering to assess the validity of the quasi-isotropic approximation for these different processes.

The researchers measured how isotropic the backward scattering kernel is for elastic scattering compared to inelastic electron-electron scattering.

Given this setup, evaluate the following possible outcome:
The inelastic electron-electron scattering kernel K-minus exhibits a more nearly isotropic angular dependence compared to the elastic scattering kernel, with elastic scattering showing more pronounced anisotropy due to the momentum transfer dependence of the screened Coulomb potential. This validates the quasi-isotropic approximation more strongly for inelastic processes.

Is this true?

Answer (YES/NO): NO